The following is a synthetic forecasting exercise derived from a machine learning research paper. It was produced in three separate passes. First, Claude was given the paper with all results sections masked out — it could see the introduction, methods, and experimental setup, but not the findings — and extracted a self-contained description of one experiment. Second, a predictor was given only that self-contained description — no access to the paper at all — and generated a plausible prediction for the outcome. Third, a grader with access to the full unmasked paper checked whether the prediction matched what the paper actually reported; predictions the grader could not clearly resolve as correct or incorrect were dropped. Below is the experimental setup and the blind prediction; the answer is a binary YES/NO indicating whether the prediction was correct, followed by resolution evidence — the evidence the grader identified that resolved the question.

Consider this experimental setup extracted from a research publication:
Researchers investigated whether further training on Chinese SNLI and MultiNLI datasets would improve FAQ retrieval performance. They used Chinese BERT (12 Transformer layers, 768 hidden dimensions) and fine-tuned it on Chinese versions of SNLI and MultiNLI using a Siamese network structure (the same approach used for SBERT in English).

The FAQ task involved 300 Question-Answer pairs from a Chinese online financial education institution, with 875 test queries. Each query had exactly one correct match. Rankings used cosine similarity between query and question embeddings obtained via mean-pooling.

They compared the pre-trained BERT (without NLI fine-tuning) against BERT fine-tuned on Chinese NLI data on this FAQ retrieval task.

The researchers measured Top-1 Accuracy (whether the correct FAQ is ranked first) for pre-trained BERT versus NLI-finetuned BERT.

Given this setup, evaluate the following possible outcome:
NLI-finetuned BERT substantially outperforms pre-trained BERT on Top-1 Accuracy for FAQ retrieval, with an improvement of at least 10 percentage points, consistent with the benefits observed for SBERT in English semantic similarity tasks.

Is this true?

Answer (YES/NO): NO